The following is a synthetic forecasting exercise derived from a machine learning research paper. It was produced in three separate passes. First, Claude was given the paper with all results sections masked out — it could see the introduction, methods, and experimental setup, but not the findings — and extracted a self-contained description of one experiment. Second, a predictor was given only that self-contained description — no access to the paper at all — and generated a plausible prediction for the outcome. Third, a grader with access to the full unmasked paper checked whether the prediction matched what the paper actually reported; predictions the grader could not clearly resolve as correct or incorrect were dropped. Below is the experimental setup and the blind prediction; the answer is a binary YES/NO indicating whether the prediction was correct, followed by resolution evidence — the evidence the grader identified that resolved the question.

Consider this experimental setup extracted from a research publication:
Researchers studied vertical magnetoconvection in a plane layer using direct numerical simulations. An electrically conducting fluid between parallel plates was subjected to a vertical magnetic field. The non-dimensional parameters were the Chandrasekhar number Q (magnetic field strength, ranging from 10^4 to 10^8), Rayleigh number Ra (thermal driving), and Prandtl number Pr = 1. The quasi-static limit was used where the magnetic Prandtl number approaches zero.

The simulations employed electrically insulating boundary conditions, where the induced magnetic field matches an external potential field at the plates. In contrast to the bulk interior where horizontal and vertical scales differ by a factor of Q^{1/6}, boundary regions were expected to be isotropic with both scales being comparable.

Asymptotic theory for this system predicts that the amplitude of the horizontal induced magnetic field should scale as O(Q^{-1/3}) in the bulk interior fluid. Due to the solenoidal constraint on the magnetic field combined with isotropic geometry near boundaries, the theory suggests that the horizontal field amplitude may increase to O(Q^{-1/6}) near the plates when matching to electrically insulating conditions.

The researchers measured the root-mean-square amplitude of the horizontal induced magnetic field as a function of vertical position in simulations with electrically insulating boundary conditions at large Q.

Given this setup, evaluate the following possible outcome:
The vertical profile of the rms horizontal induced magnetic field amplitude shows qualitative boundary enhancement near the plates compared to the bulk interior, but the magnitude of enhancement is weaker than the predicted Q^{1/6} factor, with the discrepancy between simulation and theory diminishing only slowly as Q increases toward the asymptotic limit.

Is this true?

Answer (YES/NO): NO